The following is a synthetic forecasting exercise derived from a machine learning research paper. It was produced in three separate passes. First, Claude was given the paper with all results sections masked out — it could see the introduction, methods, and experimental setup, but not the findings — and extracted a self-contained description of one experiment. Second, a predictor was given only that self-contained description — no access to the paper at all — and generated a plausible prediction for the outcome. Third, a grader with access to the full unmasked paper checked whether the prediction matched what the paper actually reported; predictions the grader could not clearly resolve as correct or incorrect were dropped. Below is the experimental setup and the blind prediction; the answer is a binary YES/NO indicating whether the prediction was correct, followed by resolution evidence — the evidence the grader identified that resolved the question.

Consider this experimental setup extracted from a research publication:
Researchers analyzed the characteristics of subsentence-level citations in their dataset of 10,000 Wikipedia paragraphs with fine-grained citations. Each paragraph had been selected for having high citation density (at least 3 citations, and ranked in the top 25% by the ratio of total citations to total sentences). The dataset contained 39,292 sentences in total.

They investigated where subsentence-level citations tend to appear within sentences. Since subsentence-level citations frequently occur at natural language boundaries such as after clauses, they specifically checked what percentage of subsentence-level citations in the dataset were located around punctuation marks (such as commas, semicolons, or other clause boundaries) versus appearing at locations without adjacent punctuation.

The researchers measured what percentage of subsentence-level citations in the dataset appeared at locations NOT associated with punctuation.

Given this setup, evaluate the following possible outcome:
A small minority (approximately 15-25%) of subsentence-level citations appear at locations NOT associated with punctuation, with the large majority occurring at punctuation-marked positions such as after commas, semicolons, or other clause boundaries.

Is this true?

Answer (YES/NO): NO